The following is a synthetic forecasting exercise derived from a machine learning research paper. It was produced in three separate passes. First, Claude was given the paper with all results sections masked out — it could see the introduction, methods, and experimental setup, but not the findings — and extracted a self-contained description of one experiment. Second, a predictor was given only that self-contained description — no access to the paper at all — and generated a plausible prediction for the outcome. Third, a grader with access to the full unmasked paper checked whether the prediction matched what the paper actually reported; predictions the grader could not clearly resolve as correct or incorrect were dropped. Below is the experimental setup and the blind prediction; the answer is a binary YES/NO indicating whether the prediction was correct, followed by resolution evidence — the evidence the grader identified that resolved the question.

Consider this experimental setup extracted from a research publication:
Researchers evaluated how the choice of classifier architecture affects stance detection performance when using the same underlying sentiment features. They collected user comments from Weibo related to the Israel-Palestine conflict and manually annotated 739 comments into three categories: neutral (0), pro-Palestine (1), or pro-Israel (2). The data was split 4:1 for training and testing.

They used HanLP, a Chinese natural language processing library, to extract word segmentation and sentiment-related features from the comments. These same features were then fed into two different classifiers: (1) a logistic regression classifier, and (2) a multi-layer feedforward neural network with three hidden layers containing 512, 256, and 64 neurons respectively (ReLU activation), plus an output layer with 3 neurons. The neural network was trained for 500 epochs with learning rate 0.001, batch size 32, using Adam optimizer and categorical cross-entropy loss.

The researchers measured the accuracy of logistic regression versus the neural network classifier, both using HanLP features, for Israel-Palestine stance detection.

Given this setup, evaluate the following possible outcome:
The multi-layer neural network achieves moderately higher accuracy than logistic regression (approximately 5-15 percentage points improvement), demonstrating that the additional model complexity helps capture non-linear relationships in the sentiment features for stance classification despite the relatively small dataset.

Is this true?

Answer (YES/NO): YES